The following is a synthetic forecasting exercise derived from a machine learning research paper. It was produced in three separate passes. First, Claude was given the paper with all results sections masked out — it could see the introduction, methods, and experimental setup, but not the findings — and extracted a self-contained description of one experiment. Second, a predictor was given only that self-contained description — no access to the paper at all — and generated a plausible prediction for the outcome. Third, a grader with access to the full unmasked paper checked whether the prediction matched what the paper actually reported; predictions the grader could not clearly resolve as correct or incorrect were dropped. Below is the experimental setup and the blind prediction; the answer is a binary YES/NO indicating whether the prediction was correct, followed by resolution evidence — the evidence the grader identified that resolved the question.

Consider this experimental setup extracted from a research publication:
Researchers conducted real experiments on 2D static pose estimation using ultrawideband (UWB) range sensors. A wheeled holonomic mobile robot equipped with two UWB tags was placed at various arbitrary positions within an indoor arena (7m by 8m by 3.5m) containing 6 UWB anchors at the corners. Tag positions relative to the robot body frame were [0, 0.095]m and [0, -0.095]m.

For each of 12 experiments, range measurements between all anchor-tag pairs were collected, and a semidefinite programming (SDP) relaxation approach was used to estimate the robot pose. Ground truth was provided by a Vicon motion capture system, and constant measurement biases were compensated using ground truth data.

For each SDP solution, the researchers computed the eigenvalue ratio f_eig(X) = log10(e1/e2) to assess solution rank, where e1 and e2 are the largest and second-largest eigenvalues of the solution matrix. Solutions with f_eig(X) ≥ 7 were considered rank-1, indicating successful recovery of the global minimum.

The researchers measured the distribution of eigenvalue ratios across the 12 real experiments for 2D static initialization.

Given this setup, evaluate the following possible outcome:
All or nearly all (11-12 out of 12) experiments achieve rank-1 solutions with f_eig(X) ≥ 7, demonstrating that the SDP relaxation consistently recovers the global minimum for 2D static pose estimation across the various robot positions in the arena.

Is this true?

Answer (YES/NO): YES